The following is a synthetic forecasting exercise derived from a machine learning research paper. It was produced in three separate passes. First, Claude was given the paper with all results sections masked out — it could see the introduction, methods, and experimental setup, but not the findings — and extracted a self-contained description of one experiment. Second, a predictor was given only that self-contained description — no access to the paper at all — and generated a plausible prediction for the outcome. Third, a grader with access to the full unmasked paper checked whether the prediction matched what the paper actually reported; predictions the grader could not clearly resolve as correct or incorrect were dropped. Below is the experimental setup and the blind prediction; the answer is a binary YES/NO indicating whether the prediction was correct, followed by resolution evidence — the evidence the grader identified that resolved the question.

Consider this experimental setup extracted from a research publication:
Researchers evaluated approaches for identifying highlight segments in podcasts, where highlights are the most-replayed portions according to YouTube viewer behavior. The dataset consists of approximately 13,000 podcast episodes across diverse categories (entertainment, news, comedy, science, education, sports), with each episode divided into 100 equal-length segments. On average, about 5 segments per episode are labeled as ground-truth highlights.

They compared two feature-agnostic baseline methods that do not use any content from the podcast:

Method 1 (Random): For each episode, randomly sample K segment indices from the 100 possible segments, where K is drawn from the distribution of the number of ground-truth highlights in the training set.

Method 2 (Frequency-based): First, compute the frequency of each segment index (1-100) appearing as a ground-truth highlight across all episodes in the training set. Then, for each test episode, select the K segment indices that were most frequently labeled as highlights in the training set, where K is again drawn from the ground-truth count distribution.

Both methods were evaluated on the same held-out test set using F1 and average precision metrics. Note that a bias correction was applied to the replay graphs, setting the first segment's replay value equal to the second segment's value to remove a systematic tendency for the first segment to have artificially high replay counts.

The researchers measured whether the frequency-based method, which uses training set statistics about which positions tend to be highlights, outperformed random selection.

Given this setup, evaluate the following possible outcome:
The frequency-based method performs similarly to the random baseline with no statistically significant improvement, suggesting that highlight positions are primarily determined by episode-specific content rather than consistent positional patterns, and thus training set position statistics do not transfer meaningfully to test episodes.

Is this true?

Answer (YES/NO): NO